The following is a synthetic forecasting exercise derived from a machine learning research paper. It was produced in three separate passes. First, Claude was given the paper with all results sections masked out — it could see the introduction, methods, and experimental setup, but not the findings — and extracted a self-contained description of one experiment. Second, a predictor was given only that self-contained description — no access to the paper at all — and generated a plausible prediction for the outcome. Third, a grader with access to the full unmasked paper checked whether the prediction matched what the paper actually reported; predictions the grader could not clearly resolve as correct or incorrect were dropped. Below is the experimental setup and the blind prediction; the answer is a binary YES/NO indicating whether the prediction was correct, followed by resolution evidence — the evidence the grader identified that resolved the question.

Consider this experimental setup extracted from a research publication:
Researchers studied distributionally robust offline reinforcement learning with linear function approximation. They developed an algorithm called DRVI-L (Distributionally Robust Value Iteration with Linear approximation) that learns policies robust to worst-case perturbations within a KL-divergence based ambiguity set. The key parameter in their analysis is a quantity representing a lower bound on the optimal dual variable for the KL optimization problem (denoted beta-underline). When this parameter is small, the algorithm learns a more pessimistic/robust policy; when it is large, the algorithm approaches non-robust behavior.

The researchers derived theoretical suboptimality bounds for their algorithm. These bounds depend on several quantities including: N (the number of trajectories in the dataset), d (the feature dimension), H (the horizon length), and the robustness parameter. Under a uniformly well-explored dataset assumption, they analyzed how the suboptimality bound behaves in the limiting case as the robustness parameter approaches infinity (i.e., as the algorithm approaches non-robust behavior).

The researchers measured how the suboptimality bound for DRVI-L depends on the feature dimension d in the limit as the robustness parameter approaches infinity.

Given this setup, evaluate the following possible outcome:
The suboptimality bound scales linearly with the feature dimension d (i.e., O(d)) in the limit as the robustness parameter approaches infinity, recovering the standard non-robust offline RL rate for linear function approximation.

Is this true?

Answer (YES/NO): NO